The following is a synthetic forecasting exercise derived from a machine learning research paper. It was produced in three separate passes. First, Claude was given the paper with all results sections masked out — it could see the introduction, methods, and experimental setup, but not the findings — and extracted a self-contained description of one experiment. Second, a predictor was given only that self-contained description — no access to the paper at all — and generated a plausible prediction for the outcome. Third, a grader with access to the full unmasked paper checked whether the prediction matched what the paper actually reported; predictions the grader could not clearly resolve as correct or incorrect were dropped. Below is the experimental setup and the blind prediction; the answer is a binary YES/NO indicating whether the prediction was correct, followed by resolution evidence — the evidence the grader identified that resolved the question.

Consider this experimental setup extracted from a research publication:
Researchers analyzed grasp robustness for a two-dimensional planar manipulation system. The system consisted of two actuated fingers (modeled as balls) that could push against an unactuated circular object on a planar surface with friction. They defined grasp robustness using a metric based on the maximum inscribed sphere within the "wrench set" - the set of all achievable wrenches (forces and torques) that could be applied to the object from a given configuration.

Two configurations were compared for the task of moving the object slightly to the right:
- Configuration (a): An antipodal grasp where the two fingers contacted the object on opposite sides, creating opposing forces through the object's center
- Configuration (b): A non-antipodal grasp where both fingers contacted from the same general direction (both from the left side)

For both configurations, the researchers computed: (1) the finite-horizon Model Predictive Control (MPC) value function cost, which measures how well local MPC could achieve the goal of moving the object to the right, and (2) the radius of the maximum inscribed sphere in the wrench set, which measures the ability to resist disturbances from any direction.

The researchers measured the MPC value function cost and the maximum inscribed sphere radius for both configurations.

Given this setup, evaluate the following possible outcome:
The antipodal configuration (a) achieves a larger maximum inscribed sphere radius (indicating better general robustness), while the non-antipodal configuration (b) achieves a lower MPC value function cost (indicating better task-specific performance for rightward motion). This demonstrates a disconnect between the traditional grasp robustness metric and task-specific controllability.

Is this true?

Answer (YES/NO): YES